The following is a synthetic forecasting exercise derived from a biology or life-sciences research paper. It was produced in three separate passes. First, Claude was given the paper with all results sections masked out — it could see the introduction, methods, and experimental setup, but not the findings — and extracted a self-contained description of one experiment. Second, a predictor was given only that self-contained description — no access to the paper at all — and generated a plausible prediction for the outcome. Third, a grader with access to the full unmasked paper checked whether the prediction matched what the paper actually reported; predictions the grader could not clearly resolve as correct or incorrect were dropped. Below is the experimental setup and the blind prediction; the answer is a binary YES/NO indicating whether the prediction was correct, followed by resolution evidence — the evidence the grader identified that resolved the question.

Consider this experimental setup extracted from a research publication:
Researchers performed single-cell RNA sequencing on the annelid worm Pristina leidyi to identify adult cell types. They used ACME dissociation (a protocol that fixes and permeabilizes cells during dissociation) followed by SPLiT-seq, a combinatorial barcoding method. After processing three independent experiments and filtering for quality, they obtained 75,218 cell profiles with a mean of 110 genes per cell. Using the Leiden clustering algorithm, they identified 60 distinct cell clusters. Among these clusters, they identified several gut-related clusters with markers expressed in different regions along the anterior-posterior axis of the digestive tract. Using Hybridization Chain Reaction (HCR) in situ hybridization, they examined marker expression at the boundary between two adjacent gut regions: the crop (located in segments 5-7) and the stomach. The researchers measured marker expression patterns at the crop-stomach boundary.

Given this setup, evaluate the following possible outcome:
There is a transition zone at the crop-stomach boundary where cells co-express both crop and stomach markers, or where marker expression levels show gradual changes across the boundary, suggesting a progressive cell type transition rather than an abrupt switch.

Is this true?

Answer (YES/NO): NO